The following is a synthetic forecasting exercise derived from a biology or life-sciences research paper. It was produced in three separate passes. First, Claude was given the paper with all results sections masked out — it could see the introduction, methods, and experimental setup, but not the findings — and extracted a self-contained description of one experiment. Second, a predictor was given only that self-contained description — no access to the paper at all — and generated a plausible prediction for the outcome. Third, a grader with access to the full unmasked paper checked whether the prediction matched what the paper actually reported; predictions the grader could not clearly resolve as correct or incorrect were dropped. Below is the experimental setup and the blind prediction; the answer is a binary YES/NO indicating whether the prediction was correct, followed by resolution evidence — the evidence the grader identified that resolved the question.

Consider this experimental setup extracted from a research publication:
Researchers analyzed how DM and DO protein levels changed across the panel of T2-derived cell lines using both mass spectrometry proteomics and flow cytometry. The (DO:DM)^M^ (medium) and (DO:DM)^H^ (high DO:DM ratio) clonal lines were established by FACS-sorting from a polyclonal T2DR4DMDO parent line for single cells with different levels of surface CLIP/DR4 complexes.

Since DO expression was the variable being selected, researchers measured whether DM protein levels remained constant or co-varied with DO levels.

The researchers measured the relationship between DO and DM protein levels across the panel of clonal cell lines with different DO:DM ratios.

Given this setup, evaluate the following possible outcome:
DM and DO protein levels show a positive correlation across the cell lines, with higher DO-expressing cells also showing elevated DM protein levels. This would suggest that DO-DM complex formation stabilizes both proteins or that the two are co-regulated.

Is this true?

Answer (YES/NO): NO